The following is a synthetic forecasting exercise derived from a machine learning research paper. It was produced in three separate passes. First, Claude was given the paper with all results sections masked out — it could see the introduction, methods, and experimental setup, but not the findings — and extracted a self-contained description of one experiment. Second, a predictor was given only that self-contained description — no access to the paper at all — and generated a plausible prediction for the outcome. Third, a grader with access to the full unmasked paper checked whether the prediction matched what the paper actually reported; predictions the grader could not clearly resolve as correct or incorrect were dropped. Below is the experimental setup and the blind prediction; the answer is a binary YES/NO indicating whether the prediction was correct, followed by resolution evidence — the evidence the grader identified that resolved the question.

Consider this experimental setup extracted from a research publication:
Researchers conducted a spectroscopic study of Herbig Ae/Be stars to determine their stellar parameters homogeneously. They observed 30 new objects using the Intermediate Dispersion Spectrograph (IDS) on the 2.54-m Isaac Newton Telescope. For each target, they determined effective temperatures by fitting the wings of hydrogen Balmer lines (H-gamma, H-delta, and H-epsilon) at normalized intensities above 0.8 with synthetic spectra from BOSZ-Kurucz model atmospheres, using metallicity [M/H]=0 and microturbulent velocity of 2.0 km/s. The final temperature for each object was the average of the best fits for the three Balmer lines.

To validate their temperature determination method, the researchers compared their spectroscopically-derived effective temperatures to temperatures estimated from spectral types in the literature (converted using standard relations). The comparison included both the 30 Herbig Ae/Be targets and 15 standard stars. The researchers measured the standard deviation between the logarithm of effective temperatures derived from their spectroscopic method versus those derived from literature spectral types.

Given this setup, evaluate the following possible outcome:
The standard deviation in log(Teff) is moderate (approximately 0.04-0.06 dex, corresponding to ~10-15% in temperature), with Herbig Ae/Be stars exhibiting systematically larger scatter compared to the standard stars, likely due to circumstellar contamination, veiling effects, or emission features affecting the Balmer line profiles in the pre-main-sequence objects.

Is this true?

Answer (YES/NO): NO